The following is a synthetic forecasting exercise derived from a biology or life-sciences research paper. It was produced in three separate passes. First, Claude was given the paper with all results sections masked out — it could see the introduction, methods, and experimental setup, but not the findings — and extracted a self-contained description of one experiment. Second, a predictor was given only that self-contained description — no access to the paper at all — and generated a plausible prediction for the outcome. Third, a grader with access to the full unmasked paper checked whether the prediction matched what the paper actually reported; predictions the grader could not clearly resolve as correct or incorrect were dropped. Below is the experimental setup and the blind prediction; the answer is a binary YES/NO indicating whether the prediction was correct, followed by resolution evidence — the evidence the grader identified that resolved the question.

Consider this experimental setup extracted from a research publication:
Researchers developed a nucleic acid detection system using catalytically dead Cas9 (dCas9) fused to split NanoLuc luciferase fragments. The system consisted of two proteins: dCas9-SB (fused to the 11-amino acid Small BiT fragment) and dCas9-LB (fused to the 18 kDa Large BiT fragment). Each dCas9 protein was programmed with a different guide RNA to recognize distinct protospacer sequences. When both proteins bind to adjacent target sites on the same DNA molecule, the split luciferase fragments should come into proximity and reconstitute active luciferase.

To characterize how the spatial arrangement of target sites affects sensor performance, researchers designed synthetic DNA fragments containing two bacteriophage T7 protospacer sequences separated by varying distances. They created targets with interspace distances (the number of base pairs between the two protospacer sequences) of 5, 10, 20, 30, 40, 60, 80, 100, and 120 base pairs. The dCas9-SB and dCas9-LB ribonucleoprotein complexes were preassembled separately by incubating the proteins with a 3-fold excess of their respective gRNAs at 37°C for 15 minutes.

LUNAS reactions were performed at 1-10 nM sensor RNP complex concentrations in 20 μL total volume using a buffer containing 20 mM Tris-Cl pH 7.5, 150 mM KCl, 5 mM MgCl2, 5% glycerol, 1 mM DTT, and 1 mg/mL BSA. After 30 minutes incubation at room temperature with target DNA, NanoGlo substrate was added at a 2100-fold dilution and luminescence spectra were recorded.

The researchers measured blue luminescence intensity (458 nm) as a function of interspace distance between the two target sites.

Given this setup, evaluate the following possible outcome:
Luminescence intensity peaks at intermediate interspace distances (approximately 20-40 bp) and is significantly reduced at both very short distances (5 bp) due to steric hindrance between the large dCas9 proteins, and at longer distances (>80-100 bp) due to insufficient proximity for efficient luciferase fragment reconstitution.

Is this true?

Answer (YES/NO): NO